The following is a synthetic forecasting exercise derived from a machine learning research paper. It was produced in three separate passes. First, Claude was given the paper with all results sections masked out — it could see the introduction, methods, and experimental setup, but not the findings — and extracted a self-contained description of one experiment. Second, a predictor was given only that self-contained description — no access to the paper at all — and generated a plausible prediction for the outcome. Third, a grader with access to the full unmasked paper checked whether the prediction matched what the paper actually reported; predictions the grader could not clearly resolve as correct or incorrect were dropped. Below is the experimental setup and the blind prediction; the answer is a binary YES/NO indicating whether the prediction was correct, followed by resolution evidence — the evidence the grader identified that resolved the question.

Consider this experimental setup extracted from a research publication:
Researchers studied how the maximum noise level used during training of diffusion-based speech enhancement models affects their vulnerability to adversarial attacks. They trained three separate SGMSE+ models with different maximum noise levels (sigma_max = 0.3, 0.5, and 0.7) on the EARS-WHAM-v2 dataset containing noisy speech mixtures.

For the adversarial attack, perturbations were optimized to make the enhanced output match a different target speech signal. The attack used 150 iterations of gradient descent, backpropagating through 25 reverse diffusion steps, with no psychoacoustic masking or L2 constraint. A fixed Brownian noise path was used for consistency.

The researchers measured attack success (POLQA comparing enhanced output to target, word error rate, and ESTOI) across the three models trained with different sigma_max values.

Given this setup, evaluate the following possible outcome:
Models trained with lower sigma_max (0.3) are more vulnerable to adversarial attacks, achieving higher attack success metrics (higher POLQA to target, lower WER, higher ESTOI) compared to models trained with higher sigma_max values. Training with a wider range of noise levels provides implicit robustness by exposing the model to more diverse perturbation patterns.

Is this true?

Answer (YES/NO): NO